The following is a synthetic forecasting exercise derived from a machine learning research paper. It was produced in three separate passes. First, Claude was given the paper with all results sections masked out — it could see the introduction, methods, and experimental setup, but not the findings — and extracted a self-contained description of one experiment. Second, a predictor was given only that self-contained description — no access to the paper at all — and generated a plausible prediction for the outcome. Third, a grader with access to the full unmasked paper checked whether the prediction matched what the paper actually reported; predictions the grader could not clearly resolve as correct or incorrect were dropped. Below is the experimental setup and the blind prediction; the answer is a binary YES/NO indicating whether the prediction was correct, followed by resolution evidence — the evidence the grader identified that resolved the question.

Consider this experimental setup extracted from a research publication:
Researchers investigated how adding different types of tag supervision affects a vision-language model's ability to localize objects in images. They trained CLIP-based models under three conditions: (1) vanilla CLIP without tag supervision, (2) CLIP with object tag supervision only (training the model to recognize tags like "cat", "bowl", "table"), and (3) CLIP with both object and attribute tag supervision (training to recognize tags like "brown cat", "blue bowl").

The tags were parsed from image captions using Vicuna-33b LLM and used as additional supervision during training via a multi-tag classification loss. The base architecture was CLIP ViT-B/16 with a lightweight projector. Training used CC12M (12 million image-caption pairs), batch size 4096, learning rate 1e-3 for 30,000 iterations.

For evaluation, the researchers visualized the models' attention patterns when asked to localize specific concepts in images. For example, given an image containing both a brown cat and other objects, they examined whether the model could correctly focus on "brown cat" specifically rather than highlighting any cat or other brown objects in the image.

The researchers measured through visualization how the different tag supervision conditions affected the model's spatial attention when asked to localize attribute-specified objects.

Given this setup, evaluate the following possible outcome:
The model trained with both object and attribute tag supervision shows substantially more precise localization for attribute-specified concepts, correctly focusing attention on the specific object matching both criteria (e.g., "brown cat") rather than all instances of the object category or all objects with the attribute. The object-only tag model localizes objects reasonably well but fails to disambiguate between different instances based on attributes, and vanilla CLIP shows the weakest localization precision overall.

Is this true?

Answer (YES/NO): YES